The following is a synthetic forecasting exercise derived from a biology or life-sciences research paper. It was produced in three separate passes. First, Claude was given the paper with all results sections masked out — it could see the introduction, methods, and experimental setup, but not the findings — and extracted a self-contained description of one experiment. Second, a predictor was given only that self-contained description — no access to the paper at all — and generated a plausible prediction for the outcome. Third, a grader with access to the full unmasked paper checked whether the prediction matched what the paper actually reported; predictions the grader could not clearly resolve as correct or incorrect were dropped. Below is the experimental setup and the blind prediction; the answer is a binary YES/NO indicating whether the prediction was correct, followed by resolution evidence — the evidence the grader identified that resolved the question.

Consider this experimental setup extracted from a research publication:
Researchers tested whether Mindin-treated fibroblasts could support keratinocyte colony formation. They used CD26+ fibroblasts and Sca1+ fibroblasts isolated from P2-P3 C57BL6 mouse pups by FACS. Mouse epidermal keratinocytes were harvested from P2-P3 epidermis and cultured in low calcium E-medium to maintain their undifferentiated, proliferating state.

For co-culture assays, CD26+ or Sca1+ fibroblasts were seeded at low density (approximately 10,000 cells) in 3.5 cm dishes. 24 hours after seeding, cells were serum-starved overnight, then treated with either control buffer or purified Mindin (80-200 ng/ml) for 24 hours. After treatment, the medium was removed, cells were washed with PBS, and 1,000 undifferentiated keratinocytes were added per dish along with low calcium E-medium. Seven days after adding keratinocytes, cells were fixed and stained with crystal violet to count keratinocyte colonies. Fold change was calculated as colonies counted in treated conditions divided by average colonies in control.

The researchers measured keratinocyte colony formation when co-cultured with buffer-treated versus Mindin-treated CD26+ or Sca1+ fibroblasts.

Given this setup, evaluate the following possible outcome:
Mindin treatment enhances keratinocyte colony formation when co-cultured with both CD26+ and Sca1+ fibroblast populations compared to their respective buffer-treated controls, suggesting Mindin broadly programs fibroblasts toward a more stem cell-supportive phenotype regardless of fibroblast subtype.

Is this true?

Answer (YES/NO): NO